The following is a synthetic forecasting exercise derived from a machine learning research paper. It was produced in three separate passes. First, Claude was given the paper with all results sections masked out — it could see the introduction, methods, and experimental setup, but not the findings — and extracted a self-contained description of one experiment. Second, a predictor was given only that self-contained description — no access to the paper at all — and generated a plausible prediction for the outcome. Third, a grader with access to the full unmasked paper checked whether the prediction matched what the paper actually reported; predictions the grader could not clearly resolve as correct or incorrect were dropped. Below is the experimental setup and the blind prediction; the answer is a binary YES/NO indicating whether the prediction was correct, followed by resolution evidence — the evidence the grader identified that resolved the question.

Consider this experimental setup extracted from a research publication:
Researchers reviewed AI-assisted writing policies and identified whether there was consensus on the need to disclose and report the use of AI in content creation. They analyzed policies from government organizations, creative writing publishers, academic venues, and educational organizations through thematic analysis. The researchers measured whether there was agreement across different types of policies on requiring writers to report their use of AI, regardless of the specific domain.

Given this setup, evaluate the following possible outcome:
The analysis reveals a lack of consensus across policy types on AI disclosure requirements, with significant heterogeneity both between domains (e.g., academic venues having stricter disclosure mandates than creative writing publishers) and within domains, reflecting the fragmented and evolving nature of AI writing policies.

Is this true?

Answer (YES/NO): NO